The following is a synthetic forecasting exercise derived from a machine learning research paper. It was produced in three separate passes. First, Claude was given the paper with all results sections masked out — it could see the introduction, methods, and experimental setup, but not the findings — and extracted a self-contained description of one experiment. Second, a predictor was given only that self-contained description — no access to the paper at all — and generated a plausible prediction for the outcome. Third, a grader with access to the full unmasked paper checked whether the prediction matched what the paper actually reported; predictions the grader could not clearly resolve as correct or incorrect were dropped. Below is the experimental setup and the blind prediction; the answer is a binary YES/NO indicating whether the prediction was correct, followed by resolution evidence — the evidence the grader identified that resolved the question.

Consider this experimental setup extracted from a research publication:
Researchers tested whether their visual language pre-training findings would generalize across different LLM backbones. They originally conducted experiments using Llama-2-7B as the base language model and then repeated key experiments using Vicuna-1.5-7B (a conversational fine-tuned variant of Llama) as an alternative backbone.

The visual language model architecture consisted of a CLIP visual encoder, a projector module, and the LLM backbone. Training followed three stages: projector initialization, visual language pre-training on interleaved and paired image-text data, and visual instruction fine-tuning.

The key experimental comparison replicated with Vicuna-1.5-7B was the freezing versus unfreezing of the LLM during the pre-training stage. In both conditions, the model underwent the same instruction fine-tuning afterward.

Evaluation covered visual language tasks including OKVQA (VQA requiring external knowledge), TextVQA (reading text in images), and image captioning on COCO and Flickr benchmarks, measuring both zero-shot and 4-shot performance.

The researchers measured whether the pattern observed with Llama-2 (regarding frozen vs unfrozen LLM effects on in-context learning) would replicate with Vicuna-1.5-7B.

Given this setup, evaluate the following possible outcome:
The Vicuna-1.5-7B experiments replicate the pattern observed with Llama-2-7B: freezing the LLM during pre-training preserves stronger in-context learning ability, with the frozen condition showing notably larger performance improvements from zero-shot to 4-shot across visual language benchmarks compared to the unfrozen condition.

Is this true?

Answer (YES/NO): NO